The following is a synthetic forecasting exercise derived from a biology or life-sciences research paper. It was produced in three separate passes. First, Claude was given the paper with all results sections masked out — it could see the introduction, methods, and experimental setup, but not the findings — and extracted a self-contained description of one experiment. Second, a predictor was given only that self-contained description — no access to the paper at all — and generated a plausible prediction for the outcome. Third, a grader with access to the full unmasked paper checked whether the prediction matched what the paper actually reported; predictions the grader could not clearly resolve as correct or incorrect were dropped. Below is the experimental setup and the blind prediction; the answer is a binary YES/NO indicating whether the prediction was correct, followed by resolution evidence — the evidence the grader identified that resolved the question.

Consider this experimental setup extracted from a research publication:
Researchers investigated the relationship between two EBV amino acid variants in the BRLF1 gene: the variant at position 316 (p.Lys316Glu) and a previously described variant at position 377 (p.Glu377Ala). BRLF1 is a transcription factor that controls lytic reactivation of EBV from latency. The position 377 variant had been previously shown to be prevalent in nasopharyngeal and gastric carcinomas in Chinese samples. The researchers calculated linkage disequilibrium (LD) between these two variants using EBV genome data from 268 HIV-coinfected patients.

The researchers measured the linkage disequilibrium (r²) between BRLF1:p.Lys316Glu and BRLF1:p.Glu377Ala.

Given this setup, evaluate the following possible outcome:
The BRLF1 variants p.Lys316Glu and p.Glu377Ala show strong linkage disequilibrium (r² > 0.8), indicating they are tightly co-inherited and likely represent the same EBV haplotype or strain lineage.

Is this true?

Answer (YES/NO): NO